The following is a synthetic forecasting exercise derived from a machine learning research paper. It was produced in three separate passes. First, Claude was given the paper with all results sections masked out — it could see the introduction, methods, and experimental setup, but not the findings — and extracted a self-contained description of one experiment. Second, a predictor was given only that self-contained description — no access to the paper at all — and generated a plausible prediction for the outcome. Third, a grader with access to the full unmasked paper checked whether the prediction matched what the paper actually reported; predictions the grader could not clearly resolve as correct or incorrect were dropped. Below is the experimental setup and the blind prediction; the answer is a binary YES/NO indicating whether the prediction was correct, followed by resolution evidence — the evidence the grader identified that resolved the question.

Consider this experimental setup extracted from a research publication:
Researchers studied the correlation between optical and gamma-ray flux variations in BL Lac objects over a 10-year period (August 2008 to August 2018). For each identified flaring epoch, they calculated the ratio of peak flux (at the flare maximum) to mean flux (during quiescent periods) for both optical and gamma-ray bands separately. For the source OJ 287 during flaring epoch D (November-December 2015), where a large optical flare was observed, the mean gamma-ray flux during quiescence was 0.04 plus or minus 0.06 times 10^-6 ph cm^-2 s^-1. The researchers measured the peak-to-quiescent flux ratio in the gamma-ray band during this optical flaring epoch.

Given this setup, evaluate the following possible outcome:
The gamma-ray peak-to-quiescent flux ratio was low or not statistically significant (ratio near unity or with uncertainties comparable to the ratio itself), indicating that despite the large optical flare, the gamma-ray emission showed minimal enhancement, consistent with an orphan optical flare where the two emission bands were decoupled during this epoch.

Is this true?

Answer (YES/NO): NO